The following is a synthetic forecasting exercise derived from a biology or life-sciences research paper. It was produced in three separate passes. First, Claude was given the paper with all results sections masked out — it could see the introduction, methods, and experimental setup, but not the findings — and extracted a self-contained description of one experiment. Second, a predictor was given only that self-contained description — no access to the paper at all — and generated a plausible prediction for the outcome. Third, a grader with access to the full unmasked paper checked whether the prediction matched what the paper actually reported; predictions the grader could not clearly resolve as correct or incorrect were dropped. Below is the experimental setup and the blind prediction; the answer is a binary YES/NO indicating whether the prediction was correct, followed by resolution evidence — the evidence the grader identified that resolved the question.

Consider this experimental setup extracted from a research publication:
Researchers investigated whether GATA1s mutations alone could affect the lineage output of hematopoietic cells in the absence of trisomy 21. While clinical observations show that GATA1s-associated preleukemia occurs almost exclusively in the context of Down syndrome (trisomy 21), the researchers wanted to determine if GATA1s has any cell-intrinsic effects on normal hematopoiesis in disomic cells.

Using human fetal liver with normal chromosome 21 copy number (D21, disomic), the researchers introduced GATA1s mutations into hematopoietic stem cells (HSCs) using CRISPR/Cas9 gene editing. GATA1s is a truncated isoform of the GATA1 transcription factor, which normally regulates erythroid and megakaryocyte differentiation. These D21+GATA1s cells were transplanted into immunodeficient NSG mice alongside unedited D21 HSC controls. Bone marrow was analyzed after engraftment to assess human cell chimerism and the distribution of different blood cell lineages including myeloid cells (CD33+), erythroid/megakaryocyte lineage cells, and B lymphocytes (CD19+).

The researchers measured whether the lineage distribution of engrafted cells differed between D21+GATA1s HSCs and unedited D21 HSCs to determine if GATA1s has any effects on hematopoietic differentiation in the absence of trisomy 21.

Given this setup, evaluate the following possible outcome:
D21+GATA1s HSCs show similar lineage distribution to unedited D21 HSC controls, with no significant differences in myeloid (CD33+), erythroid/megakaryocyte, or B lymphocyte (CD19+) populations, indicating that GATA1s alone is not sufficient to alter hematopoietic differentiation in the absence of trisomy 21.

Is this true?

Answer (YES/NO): NO